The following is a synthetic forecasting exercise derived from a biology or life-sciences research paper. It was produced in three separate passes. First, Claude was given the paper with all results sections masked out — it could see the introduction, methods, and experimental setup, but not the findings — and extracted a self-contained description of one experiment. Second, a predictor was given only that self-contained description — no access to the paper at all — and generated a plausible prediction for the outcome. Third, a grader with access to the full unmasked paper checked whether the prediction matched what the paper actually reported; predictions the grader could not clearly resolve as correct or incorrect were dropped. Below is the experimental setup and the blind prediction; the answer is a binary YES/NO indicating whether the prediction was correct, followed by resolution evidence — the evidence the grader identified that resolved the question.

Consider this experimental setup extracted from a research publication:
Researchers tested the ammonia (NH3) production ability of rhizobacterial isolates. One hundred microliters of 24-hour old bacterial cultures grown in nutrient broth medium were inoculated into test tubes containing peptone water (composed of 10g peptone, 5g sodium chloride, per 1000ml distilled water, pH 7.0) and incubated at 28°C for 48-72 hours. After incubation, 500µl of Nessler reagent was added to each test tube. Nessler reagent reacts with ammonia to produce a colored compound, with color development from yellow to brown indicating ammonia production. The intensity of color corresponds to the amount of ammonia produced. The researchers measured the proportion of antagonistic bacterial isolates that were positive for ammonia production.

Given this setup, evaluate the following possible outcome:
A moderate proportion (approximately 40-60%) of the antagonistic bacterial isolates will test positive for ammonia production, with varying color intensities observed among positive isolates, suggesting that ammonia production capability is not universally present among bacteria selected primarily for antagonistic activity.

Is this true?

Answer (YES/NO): NO